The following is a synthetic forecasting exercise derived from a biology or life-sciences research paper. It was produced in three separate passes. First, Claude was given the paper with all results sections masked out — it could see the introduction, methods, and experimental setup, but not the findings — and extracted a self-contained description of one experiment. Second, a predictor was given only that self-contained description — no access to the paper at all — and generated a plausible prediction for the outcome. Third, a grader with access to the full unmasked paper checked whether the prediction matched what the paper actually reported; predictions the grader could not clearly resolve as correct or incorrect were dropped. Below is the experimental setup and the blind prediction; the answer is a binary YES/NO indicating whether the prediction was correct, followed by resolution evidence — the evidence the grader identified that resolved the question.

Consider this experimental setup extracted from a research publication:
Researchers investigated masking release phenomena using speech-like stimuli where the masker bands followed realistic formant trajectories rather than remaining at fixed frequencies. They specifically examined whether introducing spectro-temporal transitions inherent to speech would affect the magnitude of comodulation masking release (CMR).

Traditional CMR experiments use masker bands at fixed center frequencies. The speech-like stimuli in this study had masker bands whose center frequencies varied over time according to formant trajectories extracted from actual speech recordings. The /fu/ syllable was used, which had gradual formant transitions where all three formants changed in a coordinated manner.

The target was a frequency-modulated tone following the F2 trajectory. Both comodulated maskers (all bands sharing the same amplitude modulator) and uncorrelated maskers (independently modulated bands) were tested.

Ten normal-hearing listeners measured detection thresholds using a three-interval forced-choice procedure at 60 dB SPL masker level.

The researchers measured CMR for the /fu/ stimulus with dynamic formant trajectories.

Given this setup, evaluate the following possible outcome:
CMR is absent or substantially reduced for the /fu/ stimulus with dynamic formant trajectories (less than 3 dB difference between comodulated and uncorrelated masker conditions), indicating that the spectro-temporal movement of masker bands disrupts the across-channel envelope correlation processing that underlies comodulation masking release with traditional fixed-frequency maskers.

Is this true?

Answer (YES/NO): YES